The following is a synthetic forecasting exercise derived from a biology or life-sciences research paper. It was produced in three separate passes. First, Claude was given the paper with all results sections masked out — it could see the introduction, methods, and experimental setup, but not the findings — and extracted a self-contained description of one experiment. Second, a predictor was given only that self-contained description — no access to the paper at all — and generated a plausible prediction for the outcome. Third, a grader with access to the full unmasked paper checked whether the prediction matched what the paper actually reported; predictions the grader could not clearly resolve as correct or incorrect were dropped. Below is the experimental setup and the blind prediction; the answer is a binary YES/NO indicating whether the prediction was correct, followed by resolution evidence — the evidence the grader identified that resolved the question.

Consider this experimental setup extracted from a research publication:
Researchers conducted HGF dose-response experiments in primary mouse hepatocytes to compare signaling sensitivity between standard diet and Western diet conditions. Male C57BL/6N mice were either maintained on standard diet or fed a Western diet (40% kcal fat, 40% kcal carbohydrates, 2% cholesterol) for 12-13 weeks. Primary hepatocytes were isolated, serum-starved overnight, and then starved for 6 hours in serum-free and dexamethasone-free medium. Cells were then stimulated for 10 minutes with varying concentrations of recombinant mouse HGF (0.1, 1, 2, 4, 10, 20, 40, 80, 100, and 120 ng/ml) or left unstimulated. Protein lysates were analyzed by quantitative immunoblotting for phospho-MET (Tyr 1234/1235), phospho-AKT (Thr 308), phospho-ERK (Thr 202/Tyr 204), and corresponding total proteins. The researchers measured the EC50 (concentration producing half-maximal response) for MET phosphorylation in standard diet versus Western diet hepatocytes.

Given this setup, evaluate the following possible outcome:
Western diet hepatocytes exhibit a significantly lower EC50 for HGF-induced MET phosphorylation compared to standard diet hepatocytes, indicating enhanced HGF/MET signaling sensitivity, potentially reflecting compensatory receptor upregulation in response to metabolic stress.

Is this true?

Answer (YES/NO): NO